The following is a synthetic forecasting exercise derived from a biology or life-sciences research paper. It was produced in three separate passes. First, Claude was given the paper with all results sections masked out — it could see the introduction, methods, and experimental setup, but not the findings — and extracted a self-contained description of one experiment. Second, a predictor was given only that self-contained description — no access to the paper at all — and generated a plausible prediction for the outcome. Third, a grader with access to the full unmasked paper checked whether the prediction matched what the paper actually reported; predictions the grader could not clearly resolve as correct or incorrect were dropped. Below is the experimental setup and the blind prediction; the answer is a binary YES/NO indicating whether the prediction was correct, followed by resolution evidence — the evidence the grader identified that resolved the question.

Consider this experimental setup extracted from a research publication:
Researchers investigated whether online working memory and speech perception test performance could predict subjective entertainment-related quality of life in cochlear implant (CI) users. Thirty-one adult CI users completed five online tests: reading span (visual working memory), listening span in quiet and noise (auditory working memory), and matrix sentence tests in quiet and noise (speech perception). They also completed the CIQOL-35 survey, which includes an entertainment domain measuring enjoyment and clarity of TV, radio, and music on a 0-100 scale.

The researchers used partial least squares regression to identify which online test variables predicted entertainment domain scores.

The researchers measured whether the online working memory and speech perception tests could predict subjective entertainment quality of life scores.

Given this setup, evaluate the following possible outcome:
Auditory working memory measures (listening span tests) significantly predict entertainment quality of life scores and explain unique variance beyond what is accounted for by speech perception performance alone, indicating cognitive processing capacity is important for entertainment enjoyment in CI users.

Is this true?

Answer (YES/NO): NO